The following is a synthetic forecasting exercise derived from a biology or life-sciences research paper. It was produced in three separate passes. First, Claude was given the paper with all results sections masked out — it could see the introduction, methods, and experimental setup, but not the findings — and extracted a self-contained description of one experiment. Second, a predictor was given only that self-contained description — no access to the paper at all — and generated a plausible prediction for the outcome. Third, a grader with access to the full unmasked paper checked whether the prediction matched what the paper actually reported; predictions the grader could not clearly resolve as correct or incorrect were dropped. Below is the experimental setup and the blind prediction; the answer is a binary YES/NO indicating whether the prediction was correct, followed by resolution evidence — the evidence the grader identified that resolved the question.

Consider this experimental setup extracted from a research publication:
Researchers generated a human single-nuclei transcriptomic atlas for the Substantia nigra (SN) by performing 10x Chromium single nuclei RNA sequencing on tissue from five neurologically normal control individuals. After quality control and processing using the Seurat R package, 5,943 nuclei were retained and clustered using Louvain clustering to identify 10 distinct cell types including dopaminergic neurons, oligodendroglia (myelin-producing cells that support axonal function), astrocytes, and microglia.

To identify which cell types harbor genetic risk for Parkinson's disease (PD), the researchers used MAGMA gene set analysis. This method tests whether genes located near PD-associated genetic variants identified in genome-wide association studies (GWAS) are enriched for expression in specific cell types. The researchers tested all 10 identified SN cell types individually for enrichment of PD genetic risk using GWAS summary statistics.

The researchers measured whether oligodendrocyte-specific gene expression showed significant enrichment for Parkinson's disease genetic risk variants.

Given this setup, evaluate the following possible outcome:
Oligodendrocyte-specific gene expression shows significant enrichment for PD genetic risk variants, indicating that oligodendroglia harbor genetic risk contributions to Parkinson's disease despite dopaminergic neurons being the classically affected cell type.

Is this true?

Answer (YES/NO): YES